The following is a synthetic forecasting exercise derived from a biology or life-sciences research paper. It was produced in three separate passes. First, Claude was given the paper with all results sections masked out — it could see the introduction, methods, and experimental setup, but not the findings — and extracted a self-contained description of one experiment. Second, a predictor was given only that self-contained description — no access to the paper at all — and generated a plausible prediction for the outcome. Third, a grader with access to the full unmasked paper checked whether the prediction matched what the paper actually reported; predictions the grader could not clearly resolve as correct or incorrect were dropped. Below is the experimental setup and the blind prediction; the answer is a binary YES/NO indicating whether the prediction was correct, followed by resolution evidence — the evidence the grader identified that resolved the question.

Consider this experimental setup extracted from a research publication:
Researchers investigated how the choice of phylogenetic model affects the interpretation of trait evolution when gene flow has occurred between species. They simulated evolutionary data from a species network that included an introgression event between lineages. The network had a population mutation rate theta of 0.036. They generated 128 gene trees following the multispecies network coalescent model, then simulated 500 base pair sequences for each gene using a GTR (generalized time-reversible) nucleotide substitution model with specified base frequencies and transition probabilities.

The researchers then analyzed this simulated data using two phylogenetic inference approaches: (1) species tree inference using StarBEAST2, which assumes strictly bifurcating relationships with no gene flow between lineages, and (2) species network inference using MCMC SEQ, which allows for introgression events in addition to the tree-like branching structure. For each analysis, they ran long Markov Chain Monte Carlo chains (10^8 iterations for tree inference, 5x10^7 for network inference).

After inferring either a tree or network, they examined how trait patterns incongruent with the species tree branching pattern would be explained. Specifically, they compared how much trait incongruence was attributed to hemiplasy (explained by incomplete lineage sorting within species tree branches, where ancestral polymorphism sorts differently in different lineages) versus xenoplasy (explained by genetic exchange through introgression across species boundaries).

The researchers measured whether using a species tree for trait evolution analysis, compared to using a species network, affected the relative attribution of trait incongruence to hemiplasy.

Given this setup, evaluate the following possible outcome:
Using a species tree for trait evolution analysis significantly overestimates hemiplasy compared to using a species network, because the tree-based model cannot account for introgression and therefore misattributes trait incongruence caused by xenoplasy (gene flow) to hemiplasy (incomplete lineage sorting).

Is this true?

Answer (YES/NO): YES